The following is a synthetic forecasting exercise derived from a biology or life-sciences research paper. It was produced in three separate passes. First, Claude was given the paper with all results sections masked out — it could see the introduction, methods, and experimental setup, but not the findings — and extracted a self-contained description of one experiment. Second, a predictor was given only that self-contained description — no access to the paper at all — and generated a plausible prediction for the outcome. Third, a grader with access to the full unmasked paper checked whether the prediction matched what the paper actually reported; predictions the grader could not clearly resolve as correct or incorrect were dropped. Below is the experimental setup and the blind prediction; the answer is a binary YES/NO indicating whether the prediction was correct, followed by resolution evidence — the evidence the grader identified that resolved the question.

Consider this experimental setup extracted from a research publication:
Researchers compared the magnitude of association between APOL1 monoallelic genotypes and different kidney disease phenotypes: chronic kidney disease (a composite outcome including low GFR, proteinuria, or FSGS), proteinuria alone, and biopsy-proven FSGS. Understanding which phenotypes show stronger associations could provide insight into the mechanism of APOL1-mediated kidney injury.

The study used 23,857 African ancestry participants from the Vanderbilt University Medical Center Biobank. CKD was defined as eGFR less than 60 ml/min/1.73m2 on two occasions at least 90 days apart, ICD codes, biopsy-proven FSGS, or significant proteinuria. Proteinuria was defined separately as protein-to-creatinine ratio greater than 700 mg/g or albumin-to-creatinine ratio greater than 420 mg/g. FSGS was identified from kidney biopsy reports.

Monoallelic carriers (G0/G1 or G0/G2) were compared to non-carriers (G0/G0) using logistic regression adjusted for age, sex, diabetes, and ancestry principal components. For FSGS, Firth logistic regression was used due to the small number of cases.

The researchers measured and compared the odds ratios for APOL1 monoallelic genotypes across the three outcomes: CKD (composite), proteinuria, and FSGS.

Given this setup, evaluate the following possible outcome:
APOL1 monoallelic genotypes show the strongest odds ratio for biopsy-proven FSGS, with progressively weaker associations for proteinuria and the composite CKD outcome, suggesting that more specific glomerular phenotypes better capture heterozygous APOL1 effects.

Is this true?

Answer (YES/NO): YES